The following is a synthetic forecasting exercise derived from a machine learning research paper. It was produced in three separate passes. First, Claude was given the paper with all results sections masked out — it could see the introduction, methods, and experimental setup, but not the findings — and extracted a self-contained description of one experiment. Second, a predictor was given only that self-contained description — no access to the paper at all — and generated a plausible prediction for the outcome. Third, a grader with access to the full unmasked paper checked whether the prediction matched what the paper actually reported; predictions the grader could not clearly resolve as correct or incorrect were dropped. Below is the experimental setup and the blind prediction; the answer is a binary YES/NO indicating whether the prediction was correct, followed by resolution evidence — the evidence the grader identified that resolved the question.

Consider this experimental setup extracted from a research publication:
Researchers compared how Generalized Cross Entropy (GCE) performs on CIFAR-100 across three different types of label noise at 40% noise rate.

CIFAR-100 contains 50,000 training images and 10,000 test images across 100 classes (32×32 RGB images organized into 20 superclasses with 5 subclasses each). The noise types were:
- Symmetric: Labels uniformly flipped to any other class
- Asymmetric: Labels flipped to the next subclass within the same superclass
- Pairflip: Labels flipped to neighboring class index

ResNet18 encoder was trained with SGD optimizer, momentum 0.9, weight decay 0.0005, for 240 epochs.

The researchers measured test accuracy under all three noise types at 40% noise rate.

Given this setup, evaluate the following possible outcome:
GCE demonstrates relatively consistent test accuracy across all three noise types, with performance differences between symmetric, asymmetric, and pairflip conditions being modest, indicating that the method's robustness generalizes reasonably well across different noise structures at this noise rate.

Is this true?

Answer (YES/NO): NO